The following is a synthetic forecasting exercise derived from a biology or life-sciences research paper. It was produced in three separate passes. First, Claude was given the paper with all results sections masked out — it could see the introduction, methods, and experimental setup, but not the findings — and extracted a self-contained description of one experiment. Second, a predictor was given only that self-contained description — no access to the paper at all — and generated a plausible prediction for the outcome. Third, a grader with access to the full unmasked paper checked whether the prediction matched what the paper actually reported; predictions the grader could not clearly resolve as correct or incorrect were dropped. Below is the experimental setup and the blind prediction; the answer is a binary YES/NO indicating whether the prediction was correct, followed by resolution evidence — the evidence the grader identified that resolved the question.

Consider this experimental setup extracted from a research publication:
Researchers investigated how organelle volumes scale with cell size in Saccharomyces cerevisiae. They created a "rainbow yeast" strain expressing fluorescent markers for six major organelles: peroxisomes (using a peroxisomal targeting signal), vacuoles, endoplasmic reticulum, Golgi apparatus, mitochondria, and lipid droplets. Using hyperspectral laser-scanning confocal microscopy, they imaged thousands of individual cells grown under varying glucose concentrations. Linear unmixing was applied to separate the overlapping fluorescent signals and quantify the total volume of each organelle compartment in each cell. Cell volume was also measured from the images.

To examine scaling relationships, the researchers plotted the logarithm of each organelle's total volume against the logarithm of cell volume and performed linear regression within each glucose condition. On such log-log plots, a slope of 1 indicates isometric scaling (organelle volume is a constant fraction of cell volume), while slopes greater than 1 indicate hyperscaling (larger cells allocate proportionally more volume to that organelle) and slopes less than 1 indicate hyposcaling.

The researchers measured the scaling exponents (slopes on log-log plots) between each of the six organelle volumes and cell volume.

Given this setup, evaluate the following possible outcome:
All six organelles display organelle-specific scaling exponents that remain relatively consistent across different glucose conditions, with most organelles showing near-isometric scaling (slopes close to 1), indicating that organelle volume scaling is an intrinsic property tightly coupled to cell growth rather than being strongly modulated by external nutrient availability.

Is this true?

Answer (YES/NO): NO